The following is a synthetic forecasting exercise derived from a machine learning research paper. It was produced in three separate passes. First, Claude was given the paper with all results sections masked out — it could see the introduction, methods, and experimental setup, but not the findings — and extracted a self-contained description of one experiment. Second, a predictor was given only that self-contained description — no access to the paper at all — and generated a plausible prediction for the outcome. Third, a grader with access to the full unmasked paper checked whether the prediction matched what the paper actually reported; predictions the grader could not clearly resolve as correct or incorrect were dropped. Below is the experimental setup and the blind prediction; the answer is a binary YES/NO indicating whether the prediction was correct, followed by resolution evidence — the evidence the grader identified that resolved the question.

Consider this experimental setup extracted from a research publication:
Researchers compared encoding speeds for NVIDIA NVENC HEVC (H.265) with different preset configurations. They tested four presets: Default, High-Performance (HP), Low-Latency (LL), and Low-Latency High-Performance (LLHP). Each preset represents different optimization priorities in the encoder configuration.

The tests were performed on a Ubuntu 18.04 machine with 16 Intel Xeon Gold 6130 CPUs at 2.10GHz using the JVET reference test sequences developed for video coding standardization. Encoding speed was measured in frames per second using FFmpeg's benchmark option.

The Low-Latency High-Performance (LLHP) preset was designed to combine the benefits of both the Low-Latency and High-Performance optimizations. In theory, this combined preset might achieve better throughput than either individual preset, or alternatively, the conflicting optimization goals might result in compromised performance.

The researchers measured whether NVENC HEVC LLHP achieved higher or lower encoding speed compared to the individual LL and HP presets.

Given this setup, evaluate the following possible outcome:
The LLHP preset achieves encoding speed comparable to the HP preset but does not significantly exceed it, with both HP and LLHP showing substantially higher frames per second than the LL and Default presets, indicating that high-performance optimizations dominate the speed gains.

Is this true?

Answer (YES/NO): NO